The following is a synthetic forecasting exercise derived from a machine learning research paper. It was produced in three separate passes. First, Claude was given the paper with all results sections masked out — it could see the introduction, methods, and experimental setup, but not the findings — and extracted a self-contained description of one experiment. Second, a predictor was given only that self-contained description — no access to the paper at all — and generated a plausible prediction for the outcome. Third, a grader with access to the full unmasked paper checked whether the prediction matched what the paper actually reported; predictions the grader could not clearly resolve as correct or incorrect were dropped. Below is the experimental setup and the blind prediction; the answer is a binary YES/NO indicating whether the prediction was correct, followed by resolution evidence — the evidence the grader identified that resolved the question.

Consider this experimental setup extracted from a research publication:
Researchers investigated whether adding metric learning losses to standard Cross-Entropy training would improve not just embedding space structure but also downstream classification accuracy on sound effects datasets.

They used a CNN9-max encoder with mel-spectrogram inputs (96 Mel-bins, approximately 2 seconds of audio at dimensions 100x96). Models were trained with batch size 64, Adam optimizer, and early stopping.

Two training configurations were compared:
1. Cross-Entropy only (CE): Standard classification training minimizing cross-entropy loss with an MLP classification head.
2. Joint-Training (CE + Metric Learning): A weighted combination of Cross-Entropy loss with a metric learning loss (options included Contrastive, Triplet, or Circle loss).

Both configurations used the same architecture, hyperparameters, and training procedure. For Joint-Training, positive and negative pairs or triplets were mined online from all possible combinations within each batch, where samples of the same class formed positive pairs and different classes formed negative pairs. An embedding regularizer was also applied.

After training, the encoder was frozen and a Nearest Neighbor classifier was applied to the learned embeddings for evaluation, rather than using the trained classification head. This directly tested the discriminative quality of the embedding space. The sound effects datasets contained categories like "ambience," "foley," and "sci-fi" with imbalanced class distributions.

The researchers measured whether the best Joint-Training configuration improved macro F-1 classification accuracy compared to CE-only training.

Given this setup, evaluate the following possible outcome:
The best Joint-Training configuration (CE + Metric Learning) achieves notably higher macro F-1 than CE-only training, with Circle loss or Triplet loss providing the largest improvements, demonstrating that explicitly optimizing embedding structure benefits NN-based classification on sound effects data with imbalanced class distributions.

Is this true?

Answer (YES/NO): NO